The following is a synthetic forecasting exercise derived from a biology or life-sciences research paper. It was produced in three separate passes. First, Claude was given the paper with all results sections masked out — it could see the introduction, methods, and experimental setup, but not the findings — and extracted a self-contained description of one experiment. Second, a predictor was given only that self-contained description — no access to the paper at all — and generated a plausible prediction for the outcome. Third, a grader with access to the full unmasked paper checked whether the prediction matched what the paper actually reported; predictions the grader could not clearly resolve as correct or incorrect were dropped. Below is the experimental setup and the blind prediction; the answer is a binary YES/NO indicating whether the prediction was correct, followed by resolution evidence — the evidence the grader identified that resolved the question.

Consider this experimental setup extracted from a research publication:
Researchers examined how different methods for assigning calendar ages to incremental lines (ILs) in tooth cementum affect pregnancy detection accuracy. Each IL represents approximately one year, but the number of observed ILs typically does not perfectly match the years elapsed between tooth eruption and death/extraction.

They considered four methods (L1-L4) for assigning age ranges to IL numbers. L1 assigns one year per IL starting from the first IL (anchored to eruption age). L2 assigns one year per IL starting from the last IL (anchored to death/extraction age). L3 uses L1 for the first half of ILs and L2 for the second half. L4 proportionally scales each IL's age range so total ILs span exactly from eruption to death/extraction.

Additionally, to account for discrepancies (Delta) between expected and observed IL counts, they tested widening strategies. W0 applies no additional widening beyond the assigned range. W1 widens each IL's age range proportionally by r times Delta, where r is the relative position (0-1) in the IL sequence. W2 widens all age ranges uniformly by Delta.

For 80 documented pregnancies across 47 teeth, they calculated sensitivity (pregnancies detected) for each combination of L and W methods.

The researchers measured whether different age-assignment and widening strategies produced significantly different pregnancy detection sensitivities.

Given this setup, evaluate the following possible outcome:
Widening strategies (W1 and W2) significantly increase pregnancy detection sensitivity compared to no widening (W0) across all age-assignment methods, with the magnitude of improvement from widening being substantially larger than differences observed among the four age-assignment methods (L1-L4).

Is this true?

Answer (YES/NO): YES